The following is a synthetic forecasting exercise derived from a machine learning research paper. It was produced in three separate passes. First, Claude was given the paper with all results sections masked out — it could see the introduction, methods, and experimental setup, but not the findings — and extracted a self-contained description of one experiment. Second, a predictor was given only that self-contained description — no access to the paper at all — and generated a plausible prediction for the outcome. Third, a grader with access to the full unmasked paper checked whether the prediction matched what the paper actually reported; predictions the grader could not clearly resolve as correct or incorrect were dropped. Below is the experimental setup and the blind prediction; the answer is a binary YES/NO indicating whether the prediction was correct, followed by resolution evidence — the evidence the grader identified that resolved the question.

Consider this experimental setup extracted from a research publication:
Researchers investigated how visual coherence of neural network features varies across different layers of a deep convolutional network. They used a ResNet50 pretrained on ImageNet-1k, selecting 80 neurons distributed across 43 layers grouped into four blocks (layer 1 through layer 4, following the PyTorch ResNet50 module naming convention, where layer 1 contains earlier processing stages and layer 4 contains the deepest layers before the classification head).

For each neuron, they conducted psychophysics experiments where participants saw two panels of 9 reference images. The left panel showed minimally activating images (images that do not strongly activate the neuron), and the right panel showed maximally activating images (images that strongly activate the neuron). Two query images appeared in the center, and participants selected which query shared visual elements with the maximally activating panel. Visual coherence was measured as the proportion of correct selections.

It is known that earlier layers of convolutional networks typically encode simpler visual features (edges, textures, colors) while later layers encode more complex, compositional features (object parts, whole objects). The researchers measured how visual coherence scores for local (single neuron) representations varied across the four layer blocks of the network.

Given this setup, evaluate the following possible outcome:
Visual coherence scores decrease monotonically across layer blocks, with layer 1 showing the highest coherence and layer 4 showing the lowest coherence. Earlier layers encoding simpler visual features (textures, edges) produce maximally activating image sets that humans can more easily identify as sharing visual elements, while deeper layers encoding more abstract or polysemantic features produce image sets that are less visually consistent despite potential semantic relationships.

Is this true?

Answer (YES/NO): NO